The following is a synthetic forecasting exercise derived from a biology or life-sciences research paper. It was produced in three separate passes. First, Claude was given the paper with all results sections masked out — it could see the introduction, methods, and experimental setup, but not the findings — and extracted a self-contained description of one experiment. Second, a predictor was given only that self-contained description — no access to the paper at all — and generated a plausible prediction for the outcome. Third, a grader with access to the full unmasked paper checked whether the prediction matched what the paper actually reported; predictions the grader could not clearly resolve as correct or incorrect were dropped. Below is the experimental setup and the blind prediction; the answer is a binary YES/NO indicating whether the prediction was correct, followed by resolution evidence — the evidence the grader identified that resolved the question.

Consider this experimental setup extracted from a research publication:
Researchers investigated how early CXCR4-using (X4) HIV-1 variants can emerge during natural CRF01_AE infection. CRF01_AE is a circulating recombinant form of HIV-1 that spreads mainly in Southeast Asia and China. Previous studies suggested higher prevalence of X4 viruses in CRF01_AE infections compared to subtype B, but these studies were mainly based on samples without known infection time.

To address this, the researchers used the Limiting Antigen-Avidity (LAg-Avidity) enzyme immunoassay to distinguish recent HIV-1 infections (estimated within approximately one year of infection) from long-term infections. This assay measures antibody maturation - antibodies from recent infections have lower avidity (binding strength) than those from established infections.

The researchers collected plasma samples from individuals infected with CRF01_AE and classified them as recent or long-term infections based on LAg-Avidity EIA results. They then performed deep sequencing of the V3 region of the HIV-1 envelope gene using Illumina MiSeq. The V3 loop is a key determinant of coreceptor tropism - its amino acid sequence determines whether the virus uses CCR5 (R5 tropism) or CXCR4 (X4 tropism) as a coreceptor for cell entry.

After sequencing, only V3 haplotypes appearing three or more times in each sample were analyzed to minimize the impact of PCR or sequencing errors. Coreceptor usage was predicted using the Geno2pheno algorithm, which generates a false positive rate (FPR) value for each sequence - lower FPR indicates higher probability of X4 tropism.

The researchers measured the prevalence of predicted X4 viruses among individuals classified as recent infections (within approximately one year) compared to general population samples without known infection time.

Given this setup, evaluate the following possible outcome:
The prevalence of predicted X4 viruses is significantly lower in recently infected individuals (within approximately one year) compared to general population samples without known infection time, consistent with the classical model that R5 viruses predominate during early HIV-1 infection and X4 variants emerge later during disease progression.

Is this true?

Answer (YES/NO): NO